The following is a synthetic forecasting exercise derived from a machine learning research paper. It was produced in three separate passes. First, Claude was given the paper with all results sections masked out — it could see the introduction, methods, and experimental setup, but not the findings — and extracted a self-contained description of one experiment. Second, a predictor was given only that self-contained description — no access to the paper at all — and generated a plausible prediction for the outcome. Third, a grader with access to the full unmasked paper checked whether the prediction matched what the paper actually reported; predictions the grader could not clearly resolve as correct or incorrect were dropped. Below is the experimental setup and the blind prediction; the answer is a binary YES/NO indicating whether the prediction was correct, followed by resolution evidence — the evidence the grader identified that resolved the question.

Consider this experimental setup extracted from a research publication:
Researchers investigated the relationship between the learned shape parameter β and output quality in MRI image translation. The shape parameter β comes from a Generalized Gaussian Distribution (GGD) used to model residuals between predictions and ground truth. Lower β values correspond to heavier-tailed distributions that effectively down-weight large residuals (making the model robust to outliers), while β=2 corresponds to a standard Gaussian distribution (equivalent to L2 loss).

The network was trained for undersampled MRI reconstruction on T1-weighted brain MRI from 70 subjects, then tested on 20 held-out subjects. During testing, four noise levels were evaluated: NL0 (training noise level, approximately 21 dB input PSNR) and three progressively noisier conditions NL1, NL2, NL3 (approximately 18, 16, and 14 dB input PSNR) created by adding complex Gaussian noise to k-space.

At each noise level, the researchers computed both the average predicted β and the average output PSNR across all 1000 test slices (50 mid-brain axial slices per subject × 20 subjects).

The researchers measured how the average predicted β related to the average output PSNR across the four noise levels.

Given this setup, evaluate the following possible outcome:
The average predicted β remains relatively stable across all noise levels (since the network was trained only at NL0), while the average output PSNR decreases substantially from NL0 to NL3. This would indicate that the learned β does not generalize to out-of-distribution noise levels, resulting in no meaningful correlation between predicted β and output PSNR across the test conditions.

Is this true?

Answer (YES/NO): NO